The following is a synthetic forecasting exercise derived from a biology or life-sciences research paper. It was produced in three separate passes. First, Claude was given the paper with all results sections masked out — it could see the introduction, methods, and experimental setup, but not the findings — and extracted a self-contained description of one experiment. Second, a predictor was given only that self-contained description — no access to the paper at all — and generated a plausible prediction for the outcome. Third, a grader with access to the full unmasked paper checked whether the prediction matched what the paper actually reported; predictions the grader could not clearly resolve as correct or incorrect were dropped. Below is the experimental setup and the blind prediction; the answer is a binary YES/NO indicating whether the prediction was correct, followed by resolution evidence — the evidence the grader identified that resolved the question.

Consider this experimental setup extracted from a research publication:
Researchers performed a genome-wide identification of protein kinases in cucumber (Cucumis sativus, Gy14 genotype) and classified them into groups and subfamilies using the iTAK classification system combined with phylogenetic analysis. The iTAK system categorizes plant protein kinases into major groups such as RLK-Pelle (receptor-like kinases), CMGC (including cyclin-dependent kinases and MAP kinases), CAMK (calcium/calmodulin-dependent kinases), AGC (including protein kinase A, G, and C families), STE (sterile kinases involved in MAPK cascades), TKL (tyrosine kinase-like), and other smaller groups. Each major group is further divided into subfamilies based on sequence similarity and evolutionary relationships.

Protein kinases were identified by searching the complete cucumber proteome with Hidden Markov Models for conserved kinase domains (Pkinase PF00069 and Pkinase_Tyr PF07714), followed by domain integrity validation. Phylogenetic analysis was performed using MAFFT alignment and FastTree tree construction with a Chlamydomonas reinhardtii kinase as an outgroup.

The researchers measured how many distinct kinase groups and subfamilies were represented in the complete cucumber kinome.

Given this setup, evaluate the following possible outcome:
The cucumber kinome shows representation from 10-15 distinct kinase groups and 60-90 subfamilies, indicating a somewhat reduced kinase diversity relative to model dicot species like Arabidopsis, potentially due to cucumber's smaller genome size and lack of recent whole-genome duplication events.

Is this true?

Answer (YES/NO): NO